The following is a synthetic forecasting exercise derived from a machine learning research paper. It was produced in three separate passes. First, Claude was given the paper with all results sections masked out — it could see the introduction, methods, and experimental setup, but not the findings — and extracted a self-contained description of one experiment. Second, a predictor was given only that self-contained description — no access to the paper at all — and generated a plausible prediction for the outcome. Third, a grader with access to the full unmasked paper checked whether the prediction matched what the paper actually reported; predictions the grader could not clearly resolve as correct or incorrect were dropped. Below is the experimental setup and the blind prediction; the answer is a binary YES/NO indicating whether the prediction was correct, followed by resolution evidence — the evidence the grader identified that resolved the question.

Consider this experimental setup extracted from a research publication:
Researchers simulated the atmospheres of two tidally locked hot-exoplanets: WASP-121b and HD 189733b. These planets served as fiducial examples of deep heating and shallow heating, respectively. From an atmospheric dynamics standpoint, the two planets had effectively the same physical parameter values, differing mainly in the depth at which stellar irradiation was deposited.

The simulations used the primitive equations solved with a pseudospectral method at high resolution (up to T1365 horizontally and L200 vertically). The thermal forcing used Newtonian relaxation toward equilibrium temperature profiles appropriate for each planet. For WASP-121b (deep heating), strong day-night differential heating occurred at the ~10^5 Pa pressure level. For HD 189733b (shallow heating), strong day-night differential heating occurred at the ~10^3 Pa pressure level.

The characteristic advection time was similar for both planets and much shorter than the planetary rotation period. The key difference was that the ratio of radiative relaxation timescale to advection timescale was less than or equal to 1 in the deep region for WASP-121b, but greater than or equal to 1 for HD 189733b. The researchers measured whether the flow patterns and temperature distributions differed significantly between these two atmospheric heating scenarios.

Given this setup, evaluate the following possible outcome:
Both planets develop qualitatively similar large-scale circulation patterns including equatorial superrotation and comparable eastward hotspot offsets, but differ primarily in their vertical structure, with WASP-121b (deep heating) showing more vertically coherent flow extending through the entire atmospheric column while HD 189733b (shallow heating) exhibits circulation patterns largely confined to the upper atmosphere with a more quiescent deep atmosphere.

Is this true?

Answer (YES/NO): NO